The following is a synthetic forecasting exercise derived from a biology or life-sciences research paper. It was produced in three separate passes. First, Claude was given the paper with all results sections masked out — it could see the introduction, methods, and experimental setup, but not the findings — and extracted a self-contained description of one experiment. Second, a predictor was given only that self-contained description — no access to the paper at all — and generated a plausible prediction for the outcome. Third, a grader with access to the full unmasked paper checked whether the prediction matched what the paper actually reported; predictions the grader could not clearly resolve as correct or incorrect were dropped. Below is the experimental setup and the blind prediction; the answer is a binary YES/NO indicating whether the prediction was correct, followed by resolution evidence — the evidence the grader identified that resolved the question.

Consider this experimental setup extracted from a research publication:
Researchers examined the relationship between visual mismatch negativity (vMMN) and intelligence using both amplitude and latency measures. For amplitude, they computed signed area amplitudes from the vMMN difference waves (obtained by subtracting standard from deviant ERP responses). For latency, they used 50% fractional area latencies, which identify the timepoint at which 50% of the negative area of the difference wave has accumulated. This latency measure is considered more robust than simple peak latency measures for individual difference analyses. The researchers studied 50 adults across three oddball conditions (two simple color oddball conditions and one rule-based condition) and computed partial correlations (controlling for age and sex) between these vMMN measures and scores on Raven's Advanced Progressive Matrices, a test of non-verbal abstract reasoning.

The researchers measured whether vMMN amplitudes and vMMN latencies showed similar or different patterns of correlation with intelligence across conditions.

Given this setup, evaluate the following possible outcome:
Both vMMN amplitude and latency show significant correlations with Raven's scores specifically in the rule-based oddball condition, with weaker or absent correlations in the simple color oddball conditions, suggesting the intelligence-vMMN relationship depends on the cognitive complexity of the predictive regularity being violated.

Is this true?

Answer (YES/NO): NO